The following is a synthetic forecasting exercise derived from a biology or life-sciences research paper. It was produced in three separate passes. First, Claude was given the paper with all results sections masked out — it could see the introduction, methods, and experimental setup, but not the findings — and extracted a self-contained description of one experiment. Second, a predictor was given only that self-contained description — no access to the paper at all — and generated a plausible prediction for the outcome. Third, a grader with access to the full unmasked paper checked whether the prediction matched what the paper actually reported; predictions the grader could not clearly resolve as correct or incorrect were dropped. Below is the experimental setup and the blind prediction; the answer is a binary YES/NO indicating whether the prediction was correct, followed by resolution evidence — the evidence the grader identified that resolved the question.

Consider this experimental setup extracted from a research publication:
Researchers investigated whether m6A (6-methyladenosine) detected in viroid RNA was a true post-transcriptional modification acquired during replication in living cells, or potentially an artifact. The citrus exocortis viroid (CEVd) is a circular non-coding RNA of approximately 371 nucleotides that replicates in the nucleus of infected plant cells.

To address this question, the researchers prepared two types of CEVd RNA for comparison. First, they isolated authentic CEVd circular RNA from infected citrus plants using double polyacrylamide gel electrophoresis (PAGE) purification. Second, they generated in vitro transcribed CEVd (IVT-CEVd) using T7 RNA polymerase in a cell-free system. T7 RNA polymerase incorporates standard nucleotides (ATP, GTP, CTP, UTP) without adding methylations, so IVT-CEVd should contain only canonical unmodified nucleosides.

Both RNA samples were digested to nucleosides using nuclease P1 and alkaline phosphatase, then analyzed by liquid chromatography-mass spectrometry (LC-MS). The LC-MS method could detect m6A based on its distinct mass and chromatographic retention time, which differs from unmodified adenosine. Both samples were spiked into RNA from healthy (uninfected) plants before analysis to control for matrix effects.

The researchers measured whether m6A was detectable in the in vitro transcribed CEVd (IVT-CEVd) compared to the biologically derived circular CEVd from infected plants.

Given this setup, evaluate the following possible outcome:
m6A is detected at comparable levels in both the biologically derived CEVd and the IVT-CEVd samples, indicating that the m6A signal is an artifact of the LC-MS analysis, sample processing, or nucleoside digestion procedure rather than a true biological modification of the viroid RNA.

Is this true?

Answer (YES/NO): NO